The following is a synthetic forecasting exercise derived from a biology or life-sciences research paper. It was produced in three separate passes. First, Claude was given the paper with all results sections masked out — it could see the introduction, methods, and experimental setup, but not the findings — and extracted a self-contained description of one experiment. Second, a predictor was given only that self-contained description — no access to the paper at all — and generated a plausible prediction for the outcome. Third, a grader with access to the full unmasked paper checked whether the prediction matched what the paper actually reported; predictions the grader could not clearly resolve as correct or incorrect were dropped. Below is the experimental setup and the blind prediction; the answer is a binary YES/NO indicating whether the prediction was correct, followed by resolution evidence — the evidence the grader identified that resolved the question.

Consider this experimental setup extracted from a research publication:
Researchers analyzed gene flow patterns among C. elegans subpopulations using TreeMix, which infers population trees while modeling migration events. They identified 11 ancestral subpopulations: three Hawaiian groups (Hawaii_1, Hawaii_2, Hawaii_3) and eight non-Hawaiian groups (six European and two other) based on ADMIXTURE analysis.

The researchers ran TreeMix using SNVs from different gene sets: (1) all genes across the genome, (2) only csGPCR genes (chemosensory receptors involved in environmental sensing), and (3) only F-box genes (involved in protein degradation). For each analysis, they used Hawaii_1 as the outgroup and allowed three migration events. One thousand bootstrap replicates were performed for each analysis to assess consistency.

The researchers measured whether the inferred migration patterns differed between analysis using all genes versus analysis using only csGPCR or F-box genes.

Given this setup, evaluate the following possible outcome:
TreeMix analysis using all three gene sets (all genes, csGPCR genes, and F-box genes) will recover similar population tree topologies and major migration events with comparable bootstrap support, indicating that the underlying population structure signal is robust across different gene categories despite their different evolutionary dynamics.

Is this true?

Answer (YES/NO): NO